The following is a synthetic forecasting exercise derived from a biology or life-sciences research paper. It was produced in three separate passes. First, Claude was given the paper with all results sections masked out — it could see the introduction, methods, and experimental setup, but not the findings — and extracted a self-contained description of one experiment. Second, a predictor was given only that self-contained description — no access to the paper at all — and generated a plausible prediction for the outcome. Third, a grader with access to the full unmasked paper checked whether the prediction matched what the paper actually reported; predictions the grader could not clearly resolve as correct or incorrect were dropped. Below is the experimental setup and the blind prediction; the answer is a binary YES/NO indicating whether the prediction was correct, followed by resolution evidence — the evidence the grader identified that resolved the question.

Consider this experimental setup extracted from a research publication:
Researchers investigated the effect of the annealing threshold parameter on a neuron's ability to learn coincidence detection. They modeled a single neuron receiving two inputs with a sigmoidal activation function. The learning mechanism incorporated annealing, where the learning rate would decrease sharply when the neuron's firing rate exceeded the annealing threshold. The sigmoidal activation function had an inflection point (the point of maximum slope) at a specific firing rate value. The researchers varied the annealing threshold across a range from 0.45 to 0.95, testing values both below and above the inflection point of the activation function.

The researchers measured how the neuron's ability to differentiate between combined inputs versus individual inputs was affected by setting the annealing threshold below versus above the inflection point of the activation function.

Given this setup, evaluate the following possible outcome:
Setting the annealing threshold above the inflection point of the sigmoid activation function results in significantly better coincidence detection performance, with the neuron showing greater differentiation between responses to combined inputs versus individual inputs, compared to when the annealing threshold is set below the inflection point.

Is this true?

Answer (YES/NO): YES